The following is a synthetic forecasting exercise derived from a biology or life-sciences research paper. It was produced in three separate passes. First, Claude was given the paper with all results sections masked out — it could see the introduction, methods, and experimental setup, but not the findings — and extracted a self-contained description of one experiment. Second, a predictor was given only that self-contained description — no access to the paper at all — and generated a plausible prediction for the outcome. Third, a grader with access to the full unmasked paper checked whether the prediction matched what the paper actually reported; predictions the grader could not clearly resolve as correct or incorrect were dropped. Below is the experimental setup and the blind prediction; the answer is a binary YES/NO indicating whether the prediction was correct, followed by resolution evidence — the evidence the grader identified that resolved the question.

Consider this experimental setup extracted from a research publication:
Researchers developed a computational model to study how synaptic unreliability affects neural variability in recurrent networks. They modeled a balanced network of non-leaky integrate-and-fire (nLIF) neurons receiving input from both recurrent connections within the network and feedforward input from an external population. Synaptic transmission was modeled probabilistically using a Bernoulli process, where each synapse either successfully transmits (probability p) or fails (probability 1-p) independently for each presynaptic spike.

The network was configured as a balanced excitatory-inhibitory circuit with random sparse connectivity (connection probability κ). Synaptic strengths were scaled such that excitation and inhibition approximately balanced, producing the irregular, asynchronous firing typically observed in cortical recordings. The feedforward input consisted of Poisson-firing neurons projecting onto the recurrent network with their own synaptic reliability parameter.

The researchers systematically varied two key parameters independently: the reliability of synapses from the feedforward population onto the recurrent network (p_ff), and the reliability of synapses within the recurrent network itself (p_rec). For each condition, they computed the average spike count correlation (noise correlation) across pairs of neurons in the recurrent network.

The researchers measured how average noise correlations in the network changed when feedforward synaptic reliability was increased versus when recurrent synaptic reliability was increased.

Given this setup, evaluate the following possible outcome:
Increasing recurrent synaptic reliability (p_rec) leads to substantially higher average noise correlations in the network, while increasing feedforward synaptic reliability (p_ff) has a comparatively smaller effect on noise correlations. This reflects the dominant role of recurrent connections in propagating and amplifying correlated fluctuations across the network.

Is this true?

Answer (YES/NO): NO